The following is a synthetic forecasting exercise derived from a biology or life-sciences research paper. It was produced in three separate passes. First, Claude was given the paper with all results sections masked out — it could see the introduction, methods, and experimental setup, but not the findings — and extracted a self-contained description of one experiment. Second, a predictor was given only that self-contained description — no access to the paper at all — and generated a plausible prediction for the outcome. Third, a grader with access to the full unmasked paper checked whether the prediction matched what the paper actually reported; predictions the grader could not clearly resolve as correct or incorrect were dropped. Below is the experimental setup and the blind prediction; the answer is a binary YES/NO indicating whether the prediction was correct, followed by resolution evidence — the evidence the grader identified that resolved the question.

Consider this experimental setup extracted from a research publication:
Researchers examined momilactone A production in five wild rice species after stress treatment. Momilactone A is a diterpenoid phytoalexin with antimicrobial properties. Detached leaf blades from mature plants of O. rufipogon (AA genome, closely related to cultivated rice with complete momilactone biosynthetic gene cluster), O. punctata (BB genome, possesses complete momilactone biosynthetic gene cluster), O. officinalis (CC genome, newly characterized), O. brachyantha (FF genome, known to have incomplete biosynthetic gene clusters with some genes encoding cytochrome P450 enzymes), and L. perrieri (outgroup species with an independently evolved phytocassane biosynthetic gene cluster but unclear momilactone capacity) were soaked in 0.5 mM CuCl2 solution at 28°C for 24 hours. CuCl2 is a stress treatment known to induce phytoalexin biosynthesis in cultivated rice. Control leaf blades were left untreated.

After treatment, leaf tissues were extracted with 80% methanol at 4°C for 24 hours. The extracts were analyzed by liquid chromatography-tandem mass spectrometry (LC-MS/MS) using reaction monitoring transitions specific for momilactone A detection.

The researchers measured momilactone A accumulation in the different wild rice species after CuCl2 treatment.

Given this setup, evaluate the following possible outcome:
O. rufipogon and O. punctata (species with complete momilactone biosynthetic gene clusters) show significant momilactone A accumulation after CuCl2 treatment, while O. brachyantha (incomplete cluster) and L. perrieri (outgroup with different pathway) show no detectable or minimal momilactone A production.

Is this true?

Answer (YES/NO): YES